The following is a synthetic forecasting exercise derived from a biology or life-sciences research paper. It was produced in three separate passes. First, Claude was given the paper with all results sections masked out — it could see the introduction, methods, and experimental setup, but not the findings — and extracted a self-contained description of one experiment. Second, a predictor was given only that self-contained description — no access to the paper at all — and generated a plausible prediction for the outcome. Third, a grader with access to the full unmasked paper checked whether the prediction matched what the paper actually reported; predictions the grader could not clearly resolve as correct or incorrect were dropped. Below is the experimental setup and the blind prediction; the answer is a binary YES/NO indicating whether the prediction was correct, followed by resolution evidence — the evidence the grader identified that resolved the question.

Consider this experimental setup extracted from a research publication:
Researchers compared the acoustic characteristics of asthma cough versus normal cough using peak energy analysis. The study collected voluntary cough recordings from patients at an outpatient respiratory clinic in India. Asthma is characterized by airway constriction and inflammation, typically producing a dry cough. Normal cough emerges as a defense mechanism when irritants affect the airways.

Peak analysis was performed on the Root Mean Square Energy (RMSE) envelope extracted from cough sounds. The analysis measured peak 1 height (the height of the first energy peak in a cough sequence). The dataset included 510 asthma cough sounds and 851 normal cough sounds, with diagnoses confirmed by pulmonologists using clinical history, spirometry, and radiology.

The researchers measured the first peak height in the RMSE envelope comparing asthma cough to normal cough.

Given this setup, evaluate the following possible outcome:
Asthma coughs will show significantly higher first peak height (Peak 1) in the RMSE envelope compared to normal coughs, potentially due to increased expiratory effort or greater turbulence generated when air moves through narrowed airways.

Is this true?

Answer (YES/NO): NO